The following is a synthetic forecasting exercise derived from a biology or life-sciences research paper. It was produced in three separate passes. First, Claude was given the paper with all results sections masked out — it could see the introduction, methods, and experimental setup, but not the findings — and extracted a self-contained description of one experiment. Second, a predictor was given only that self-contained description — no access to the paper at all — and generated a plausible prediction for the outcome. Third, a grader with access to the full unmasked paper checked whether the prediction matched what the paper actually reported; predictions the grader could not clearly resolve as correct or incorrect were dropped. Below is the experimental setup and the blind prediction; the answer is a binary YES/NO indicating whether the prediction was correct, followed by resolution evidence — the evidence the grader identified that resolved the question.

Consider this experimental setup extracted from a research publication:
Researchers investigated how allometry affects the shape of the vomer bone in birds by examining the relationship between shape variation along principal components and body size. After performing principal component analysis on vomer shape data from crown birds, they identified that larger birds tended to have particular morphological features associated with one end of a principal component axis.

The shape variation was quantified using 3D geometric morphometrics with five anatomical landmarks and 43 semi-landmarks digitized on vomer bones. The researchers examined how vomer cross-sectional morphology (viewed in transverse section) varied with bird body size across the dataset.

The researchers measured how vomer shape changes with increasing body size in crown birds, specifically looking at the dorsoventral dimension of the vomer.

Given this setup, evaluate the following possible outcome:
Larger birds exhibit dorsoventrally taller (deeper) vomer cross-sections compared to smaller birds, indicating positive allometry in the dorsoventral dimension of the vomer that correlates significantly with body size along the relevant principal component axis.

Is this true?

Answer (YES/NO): NO